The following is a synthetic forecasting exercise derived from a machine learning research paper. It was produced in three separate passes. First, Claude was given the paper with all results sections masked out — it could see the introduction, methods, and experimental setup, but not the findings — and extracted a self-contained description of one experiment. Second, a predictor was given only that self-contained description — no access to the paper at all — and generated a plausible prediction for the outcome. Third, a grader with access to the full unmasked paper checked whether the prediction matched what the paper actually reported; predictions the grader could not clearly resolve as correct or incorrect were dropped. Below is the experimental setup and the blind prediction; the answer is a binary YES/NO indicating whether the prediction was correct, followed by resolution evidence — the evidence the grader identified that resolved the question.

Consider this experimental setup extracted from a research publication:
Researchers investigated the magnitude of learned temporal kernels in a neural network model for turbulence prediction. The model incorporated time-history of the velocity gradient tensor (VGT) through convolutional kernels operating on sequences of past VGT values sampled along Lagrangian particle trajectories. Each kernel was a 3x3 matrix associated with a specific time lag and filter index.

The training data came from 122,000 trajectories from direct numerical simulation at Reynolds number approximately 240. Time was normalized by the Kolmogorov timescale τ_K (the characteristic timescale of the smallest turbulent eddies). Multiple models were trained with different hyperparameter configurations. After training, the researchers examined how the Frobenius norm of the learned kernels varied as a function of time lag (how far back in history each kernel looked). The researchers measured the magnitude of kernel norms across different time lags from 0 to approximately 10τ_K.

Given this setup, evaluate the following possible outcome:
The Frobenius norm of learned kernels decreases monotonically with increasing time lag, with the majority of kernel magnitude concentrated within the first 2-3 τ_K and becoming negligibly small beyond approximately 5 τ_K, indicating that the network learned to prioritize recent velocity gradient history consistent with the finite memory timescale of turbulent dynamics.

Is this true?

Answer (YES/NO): NO